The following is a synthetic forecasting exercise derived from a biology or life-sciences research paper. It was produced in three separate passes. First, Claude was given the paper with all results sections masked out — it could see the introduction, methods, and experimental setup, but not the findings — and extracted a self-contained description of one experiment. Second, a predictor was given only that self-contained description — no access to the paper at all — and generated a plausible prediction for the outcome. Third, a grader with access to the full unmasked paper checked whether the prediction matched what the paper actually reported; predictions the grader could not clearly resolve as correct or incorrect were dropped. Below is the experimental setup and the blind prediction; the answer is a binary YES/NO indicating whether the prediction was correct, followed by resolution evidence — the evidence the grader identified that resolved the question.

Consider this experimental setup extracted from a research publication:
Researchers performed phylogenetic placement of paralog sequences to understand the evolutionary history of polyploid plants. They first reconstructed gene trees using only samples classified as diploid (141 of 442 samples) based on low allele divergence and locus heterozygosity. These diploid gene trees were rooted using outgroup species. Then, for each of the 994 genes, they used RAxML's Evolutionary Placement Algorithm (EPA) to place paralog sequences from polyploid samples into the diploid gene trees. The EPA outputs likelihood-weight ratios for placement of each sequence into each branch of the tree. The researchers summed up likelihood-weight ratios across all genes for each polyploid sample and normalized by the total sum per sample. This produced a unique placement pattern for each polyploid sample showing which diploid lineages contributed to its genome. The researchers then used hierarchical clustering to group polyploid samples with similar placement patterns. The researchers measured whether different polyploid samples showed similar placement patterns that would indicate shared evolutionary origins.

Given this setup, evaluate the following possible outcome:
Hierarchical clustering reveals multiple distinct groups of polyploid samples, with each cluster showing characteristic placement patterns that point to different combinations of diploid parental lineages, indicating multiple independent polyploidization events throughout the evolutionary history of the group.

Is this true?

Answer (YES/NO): YES